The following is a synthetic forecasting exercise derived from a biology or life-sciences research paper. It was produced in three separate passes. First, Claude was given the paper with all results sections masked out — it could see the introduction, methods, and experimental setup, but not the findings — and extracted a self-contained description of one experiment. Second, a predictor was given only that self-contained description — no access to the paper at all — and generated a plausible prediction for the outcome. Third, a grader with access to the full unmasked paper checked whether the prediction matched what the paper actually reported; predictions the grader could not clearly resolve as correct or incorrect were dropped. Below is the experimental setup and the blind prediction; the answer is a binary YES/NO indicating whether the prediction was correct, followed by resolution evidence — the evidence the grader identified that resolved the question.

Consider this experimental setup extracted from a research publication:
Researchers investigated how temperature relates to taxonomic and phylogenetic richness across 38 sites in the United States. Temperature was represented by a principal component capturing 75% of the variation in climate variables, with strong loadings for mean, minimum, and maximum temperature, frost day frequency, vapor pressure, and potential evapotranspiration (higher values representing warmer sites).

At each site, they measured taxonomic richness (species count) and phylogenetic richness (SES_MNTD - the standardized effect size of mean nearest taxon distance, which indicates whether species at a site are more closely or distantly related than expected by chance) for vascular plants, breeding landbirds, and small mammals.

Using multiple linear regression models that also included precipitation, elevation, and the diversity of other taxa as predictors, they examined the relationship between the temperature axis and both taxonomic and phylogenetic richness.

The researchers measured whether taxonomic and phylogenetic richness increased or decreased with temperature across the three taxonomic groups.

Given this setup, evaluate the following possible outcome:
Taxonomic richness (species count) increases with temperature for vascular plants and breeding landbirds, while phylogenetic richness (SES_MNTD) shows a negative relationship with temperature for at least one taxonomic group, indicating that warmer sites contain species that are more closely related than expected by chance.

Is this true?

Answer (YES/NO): NO